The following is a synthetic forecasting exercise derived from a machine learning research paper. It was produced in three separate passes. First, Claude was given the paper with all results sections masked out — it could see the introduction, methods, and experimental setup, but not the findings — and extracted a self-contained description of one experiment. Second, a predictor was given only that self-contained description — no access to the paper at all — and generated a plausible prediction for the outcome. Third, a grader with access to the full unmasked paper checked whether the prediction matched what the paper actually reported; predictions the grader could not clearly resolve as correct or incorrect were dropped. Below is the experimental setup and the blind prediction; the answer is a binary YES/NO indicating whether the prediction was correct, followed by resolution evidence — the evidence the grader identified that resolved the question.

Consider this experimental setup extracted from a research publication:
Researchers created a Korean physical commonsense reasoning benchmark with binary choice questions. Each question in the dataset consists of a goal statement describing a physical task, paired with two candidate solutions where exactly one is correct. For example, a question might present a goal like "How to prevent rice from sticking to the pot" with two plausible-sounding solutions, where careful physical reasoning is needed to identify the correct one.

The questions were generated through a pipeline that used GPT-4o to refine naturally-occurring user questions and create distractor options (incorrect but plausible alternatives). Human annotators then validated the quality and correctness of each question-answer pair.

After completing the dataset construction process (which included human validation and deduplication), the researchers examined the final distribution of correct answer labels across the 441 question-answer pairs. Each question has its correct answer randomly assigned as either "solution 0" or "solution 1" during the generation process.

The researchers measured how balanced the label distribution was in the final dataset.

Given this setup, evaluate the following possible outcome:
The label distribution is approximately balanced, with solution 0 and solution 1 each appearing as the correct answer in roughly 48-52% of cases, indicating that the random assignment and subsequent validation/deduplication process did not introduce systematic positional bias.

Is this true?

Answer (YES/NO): YES